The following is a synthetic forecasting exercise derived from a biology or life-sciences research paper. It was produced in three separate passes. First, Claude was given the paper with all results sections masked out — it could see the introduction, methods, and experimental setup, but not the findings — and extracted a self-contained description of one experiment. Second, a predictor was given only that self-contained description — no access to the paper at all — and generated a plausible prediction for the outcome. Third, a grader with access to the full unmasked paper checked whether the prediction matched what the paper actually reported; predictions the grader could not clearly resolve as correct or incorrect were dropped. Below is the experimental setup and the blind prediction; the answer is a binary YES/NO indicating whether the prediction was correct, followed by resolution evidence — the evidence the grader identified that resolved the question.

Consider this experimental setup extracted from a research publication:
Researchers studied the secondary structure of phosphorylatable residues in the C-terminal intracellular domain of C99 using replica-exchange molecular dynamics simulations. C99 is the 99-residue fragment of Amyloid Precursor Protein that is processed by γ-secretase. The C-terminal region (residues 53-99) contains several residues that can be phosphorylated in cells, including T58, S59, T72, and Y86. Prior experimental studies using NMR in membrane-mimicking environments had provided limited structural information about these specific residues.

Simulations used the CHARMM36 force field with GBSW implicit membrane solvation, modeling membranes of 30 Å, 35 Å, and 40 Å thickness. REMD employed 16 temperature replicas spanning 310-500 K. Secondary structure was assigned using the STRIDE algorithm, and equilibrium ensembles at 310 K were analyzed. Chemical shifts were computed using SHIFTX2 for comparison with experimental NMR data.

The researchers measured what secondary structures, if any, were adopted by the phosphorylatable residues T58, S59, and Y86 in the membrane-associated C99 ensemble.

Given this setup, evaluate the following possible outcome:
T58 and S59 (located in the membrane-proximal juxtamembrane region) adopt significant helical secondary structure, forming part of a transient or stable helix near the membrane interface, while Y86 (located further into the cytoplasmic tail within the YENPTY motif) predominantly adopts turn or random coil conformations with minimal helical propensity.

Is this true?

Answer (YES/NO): NO